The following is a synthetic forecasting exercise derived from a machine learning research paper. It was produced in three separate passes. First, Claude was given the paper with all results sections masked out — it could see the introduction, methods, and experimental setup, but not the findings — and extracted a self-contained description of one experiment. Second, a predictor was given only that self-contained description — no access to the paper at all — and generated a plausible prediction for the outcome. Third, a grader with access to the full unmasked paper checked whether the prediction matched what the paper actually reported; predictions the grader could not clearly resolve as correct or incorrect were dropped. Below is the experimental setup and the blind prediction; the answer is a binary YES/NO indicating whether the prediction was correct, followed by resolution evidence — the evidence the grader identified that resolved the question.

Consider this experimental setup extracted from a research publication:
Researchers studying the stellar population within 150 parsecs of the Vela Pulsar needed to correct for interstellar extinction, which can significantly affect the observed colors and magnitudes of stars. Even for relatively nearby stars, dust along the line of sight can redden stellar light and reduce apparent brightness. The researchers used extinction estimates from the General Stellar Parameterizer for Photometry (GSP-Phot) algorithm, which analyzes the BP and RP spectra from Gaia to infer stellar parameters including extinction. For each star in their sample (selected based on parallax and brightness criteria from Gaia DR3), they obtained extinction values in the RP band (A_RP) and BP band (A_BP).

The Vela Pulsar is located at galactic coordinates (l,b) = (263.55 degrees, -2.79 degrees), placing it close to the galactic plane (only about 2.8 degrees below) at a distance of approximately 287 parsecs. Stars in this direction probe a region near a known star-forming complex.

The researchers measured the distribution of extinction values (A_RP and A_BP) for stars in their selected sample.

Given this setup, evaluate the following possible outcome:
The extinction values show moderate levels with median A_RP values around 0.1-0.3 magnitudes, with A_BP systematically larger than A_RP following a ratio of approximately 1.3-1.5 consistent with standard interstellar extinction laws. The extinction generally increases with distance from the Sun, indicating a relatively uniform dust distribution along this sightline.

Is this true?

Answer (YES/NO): NO